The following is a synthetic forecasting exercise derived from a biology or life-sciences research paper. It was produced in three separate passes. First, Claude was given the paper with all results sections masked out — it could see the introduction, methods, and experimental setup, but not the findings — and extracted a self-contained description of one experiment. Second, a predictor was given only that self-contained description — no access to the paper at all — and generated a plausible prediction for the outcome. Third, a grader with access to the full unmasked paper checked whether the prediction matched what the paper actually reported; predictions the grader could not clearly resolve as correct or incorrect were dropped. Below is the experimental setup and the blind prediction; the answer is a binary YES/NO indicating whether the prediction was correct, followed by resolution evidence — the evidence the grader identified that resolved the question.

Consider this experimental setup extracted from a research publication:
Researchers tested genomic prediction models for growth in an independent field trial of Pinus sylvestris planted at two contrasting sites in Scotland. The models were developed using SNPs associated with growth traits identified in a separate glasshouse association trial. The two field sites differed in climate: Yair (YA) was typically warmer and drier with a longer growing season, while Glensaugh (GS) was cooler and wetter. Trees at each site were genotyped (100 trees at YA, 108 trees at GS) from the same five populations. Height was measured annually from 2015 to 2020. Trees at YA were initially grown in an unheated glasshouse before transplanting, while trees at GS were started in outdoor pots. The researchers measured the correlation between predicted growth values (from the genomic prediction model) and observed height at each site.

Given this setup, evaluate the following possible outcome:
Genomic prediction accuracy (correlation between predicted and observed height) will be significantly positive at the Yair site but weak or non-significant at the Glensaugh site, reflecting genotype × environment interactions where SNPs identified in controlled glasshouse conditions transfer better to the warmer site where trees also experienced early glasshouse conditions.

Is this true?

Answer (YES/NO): YES